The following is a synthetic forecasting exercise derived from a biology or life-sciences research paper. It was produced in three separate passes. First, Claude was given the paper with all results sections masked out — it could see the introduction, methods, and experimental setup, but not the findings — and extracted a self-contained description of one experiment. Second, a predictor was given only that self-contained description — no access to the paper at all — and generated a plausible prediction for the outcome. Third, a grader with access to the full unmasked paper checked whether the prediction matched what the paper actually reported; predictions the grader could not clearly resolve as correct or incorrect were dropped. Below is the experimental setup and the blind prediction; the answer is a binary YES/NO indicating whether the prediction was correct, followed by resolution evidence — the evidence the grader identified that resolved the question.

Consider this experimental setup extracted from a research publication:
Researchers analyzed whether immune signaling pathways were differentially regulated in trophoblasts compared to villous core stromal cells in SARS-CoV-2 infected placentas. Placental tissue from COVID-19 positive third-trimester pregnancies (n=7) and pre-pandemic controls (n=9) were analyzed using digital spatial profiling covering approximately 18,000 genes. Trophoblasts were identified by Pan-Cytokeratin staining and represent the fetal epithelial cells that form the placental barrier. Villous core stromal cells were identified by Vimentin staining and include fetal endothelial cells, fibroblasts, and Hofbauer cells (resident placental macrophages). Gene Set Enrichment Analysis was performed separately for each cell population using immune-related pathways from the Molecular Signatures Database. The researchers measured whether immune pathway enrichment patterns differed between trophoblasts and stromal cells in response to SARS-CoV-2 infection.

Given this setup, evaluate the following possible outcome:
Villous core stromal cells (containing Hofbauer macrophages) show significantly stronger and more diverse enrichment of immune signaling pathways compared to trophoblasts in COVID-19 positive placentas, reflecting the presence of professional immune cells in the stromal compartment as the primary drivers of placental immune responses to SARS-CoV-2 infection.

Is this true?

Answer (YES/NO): YES